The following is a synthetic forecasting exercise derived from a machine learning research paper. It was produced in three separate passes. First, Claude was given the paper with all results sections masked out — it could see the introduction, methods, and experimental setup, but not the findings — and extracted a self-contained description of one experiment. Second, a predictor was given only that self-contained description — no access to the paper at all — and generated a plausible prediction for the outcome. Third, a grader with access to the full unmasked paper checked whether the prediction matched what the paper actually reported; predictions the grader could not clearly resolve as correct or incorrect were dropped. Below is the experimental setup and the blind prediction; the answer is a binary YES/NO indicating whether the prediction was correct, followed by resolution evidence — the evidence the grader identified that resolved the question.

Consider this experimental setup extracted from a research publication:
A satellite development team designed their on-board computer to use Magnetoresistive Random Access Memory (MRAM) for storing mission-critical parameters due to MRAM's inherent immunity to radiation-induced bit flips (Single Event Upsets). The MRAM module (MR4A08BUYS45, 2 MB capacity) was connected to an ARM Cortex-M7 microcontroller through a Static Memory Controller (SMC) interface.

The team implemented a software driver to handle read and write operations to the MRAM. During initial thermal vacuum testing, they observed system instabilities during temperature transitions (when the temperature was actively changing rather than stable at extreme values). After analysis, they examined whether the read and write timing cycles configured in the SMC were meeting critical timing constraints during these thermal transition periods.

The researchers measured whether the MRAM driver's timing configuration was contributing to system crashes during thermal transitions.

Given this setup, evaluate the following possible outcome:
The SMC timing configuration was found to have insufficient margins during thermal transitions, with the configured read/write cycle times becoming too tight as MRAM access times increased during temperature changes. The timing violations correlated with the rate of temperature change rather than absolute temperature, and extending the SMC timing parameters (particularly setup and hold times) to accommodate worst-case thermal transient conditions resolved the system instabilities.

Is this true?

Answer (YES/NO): NO